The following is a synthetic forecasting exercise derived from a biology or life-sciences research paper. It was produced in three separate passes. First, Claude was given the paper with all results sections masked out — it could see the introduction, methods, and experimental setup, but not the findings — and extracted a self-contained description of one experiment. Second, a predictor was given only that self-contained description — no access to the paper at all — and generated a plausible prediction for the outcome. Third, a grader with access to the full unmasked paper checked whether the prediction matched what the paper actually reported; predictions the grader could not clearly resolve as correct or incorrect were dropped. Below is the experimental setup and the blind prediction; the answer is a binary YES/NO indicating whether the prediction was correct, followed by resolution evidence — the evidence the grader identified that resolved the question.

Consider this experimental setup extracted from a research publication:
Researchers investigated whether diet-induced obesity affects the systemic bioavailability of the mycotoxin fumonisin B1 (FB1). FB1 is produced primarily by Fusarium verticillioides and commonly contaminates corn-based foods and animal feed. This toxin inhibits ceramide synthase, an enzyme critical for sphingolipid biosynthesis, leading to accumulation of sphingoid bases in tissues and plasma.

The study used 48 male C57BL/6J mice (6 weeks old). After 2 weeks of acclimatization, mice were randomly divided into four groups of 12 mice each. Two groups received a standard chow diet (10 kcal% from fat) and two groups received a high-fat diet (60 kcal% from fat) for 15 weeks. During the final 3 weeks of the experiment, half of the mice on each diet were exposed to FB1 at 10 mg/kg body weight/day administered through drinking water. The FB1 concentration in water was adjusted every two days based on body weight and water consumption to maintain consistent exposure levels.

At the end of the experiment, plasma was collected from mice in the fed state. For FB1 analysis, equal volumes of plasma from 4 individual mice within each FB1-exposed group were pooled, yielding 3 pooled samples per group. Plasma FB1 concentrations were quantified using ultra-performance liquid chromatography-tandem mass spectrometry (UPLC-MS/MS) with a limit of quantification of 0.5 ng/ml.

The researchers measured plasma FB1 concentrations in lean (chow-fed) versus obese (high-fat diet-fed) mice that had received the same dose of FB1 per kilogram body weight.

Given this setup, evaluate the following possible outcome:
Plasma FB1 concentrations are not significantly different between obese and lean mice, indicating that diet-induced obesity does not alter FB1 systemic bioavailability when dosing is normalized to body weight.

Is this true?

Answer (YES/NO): NO